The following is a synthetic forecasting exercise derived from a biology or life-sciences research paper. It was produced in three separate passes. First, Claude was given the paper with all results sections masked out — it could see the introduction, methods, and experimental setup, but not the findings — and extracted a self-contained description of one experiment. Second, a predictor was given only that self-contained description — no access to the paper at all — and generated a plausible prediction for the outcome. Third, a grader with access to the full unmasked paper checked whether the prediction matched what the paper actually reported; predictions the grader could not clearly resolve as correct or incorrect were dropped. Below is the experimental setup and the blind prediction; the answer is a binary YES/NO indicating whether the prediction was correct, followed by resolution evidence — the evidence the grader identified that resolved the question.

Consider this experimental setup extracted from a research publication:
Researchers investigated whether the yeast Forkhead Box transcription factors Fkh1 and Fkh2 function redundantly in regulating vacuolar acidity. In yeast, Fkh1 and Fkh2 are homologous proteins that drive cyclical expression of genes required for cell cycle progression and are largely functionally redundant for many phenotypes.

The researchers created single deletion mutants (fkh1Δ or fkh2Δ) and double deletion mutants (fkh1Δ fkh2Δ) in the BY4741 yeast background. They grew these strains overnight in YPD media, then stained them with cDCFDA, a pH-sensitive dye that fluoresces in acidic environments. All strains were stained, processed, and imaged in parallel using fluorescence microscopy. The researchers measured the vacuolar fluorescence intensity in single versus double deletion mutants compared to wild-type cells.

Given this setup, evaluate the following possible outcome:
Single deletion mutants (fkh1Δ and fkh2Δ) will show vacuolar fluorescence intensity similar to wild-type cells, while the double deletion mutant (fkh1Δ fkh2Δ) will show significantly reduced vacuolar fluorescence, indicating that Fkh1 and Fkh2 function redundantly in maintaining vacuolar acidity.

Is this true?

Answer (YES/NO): YES